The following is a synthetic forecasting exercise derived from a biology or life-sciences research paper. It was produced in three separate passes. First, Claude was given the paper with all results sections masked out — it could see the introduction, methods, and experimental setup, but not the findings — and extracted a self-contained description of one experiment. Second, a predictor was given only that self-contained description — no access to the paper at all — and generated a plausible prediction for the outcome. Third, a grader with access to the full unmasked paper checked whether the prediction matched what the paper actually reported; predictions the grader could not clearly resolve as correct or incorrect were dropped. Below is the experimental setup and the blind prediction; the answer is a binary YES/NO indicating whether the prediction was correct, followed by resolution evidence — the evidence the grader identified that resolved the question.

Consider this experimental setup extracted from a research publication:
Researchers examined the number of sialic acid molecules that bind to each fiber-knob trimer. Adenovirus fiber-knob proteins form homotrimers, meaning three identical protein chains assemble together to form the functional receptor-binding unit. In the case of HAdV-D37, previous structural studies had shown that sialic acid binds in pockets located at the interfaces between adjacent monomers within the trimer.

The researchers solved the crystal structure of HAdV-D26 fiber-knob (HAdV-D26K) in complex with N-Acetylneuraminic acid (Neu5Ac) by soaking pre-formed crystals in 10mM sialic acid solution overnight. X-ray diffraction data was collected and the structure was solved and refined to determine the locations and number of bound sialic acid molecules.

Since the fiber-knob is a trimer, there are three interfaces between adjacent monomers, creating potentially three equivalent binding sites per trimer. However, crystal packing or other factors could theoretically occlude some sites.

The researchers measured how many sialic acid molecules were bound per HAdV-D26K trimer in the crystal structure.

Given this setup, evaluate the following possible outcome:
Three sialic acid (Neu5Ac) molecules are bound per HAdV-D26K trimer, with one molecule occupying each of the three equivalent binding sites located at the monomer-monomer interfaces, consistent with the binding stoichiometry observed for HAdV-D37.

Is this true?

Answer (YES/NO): YES